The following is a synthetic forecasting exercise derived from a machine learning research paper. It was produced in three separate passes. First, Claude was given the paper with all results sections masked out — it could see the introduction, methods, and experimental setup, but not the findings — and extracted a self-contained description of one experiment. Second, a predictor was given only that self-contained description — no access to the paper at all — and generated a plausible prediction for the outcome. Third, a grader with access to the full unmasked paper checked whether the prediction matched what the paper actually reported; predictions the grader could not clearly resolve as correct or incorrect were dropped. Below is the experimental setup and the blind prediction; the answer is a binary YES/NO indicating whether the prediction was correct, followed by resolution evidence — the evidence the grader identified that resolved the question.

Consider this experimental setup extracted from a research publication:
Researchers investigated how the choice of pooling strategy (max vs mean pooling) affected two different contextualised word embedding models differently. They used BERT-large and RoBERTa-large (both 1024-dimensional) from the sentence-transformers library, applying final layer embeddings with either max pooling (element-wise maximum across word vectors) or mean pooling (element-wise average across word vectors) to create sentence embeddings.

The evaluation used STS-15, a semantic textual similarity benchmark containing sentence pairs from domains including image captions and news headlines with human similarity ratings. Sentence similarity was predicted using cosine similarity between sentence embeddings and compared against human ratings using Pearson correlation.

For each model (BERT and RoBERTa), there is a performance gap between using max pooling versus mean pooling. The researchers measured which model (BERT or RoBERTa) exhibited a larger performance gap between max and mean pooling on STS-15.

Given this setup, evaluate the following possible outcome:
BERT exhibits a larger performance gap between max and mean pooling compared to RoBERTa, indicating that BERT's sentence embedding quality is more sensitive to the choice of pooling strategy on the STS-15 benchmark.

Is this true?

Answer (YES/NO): NO